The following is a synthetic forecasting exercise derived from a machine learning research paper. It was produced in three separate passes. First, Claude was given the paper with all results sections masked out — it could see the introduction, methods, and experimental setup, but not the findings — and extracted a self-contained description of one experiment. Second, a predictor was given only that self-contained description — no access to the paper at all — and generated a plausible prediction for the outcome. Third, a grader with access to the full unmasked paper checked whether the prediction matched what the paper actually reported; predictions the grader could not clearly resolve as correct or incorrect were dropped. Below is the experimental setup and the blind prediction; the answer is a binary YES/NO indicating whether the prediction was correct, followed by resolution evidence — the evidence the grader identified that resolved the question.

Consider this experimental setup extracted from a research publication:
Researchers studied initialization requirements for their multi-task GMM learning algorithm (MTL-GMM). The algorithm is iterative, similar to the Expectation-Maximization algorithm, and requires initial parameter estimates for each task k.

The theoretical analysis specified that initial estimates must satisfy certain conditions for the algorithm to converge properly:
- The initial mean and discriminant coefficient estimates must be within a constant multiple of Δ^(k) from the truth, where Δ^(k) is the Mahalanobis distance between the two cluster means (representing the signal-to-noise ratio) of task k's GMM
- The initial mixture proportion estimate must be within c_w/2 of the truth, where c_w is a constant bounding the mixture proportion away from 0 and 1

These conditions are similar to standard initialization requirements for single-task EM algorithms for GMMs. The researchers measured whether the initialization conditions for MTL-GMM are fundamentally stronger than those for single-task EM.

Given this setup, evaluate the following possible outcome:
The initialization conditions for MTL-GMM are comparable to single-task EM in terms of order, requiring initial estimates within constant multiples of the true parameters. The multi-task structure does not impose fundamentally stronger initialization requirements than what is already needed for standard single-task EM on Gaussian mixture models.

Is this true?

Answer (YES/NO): YES